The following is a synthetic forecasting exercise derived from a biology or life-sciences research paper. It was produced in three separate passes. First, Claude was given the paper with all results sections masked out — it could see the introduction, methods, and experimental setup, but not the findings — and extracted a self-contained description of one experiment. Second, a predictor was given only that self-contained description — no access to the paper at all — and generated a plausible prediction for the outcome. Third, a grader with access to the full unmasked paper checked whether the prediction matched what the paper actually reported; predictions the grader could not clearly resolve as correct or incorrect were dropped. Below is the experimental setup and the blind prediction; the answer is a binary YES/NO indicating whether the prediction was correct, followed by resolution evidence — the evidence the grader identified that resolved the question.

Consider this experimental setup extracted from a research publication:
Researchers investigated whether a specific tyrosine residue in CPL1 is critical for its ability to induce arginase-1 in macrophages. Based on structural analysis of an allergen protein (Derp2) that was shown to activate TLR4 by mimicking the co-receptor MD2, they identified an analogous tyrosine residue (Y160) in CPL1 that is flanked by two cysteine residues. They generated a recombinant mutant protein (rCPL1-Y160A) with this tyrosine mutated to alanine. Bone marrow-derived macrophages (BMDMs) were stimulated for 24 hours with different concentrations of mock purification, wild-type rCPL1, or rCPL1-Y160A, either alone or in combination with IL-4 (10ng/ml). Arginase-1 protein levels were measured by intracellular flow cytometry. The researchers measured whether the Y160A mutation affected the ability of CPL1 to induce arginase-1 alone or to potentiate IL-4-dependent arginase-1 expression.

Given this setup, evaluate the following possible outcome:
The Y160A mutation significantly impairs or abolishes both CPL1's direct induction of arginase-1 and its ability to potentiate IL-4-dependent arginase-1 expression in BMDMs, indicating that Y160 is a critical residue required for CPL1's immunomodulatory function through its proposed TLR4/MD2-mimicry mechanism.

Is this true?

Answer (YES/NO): YES